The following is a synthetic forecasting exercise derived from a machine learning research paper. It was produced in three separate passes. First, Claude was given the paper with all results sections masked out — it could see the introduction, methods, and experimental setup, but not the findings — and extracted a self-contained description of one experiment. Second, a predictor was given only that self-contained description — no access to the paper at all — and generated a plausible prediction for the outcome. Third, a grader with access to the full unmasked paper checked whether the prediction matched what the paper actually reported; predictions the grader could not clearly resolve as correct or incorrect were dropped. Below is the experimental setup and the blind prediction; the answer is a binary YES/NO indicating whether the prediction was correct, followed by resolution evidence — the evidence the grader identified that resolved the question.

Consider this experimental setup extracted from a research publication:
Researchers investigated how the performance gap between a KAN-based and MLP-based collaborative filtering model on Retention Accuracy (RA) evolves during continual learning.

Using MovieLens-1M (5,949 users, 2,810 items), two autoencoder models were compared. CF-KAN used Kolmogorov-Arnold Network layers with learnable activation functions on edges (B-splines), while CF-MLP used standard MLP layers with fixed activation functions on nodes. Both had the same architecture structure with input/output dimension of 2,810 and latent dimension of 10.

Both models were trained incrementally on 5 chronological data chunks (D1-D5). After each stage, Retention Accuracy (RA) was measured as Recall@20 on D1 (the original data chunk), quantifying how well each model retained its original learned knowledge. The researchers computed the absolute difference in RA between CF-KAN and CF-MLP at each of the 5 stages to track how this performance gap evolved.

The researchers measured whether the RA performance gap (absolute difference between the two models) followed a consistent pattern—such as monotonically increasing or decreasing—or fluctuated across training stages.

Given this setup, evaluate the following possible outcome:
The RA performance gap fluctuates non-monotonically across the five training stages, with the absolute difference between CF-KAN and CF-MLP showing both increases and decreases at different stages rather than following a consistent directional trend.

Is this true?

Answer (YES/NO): YES